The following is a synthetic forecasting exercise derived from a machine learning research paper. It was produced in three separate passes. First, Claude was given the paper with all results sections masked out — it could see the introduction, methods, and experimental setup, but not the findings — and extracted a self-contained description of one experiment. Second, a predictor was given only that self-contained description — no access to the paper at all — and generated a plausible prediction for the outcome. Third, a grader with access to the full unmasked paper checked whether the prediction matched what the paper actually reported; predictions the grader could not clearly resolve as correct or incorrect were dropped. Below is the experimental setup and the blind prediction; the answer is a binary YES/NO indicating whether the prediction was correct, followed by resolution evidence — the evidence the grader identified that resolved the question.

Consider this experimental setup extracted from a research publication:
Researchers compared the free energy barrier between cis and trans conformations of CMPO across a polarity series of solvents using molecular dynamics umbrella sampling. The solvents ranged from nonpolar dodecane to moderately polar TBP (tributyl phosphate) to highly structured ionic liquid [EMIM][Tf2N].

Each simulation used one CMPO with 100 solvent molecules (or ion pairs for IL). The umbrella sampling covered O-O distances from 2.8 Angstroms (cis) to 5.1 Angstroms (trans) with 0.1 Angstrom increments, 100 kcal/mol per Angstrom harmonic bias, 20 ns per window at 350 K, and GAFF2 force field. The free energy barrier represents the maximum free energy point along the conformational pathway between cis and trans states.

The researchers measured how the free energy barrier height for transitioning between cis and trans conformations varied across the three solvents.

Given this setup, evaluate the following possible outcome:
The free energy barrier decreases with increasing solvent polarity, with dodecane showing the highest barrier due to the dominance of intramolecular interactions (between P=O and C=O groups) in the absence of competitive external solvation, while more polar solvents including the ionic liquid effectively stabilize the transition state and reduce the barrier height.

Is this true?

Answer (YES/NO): YES